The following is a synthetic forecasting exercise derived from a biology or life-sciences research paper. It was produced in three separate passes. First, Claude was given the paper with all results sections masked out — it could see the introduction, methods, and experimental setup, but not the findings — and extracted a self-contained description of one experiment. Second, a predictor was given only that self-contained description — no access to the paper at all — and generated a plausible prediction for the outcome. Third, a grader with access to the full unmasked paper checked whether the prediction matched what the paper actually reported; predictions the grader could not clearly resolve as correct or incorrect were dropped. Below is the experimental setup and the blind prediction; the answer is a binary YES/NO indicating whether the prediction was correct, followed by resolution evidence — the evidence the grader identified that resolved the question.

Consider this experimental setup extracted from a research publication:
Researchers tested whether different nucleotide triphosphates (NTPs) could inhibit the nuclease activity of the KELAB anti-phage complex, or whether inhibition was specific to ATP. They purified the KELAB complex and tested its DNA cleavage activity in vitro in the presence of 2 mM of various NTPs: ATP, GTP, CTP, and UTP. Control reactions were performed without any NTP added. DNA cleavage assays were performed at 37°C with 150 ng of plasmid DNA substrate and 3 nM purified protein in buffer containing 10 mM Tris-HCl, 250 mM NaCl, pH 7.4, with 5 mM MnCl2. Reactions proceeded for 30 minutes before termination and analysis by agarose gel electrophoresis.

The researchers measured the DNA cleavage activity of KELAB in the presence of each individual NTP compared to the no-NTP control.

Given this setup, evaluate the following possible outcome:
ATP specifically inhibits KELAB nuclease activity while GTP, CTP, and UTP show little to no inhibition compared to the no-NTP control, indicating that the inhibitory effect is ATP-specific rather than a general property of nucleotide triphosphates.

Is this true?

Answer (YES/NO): NO